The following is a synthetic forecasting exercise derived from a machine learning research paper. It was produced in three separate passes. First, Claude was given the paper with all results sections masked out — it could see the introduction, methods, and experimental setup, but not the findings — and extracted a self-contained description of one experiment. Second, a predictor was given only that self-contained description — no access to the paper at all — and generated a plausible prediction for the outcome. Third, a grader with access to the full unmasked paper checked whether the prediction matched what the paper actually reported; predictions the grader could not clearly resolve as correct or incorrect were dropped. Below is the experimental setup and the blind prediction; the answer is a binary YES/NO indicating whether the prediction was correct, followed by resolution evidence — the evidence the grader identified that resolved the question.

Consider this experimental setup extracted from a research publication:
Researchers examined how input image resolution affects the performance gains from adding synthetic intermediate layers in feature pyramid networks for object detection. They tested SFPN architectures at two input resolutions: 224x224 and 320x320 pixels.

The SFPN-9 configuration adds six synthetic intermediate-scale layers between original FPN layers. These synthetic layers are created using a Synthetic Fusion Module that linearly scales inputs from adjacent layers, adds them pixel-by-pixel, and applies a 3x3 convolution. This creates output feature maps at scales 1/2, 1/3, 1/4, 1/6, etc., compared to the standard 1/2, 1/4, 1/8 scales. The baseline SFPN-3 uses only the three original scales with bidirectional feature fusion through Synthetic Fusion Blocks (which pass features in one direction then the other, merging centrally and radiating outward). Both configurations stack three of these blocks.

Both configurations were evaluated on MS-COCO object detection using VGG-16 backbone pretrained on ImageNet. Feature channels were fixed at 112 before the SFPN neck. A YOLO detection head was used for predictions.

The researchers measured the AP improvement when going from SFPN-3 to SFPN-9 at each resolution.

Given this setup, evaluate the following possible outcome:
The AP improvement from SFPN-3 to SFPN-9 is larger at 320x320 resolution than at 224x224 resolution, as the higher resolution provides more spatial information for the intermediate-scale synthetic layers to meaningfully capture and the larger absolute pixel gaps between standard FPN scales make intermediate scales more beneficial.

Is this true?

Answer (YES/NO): YES